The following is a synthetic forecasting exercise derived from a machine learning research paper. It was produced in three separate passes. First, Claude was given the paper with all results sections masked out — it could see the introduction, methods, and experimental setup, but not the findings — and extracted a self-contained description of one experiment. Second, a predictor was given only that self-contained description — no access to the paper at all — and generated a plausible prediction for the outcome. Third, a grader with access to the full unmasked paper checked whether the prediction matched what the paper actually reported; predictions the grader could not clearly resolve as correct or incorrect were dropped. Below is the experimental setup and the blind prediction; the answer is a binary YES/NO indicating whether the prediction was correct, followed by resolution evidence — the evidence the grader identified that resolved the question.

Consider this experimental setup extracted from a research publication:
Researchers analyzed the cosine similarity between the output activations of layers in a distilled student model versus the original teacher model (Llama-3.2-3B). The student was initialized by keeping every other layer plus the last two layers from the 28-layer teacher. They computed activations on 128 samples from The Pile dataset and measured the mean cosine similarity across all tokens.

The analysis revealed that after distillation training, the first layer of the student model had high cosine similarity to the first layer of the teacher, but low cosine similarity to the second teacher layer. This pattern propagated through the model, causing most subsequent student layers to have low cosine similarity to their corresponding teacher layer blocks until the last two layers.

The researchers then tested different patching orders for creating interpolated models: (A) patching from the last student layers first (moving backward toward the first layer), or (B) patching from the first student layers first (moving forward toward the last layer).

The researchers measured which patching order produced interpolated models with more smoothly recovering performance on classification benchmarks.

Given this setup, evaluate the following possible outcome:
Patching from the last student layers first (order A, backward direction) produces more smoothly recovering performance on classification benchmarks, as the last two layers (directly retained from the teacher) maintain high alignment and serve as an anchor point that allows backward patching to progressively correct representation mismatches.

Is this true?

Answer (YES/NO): NO